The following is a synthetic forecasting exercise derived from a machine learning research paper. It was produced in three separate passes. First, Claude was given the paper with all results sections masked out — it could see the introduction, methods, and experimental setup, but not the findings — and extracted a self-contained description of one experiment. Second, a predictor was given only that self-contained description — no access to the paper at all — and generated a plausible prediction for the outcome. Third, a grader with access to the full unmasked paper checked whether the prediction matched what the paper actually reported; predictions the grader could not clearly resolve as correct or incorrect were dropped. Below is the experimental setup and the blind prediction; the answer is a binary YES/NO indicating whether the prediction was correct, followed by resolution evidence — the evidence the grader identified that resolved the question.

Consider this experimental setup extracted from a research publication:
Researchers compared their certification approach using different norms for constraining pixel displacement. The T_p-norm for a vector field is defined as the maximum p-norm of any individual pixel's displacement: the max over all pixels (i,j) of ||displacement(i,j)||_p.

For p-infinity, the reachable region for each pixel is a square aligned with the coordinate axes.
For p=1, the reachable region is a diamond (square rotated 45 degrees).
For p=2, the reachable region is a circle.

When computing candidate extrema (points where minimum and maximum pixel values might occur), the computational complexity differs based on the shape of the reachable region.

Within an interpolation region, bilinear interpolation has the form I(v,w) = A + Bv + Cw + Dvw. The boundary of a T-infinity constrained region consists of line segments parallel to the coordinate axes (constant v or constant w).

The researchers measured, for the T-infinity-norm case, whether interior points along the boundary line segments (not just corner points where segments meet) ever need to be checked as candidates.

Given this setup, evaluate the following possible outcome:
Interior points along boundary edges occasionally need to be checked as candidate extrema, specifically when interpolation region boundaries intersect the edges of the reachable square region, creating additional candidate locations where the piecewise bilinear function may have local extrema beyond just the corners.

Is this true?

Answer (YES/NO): NO